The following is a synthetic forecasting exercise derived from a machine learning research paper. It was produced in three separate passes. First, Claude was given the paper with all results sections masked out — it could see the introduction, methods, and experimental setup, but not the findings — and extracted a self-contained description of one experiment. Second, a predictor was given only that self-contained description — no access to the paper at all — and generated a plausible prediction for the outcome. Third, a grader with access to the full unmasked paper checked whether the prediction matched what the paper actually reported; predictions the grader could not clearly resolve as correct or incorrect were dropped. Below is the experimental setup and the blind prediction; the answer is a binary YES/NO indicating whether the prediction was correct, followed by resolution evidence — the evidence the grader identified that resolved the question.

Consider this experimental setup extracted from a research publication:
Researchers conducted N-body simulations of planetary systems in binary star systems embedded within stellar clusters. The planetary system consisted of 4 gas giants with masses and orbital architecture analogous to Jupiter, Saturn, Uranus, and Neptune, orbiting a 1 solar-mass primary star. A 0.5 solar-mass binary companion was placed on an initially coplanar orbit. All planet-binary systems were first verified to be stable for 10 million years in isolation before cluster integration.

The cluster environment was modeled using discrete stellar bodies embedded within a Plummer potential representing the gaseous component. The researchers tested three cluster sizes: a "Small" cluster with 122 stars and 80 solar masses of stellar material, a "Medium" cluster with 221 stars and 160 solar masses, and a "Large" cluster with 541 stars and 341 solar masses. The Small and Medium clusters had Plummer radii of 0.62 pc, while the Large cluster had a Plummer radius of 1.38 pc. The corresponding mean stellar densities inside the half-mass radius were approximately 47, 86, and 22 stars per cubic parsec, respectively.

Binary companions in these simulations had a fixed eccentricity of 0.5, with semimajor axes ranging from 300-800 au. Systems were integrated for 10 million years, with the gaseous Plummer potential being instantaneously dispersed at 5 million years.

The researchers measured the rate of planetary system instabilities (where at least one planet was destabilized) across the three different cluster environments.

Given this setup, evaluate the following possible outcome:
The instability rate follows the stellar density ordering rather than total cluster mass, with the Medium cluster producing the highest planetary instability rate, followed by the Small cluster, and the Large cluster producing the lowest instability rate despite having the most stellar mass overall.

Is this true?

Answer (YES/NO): NO